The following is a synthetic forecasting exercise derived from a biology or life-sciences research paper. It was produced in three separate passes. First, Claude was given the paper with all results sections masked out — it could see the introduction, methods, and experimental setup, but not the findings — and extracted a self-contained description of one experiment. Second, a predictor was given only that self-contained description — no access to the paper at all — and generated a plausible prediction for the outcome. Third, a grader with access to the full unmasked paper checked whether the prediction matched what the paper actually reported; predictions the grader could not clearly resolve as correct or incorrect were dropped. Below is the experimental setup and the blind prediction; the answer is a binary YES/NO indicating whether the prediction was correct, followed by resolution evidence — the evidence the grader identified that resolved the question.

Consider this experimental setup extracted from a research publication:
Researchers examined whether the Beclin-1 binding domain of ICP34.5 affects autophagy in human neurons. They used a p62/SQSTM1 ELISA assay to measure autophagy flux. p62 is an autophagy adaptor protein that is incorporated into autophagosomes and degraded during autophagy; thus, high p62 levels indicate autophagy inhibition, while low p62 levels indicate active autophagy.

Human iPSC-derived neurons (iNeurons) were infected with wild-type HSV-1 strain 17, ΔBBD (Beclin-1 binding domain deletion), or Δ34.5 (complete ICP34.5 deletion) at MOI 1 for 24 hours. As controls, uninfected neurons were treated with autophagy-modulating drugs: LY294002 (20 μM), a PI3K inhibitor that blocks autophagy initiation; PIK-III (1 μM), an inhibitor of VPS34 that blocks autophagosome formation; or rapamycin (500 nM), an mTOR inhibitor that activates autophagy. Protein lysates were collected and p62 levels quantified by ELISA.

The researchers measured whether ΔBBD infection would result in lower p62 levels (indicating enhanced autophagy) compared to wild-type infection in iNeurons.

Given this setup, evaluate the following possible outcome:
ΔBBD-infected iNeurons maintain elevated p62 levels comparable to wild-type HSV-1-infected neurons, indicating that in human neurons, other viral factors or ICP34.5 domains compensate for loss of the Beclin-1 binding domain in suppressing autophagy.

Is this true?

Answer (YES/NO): NO